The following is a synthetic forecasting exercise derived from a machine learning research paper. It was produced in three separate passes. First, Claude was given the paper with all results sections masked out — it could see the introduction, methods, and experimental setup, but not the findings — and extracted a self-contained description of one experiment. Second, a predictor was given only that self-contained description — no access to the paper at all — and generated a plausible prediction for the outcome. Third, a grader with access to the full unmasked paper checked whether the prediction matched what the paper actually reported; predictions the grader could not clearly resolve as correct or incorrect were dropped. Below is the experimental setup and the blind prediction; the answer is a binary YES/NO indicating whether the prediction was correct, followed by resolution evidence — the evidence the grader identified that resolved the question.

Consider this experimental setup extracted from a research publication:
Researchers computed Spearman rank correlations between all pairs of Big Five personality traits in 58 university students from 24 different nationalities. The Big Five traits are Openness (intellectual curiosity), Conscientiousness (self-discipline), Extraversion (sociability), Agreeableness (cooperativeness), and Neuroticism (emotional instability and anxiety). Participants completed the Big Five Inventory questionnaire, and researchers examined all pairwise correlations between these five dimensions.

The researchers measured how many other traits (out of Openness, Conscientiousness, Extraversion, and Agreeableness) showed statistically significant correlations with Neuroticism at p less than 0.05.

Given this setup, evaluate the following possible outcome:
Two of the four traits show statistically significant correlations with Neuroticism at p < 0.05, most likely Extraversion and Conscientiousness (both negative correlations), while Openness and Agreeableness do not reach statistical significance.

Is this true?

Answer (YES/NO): NO